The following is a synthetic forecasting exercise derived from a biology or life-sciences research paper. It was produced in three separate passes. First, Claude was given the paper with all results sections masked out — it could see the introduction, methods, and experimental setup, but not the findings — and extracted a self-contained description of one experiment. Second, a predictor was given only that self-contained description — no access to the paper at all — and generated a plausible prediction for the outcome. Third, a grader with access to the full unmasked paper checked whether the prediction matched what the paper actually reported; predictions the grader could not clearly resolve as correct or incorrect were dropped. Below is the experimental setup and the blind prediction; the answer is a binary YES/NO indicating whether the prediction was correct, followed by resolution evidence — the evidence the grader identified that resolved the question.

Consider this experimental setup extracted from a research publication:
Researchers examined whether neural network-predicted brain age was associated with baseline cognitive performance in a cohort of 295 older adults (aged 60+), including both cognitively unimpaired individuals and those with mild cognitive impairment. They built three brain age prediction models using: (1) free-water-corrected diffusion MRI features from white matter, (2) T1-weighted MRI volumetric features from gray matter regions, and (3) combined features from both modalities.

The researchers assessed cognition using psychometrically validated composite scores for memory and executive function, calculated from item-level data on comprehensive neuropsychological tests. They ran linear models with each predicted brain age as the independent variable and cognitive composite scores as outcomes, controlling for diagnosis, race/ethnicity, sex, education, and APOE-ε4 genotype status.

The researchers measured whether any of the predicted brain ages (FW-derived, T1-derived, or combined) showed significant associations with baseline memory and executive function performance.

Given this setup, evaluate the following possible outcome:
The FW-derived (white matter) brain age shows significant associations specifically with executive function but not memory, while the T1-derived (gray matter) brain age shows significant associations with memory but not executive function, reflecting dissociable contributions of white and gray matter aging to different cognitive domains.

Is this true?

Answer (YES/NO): NO